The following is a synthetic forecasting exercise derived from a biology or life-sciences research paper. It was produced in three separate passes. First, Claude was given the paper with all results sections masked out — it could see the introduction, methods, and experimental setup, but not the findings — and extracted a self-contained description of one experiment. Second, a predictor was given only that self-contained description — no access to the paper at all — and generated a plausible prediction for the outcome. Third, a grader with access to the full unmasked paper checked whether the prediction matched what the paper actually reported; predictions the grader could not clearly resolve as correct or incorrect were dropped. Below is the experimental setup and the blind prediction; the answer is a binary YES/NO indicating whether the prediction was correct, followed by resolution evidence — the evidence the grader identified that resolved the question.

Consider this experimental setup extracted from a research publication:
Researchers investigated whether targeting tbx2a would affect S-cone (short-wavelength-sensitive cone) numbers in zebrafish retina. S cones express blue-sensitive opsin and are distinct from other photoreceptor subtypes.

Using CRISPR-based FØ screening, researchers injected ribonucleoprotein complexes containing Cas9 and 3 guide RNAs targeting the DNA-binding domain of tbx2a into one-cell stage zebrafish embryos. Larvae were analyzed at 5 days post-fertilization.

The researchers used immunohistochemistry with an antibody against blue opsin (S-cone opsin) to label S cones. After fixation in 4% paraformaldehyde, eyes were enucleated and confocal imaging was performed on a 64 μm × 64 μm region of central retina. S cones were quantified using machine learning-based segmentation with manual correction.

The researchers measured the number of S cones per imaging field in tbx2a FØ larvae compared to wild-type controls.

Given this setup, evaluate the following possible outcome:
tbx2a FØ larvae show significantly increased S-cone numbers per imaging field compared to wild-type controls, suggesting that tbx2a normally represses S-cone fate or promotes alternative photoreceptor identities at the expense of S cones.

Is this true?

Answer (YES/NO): NO